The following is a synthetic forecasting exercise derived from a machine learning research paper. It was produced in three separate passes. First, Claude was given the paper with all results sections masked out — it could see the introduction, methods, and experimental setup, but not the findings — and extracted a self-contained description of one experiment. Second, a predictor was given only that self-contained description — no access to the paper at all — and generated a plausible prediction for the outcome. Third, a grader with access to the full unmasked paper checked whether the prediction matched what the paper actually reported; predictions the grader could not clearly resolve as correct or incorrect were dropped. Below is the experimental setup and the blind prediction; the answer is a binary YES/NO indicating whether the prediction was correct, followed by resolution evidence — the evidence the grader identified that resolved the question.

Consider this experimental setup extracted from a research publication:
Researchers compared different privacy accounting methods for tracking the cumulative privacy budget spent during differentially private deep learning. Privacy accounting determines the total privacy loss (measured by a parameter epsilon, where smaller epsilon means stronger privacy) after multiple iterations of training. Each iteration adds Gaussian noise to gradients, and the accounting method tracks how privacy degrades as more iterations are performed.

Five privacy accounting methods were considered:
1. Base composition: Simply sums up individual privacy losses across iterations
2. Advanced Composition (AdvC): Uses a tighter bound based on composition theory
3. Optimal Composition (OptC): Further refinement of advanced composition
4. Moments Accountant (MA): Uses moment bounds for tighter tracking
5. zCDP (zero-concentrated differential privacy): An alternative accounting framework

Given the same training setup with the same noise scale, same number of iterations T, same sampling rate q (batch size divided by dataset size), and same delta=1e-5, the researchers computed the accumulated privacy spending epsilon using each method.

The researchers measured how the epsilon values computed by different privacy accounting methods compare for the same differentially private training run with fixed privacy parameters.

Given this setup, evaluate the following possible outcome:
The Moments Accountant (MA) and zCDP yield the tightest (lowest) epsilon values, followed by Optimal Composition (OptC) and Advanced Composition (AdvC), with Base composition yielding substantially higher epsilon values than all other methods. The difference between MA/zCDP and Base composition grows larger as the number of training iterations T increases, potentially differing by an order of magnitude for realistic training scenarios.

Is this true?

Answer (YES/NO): YES